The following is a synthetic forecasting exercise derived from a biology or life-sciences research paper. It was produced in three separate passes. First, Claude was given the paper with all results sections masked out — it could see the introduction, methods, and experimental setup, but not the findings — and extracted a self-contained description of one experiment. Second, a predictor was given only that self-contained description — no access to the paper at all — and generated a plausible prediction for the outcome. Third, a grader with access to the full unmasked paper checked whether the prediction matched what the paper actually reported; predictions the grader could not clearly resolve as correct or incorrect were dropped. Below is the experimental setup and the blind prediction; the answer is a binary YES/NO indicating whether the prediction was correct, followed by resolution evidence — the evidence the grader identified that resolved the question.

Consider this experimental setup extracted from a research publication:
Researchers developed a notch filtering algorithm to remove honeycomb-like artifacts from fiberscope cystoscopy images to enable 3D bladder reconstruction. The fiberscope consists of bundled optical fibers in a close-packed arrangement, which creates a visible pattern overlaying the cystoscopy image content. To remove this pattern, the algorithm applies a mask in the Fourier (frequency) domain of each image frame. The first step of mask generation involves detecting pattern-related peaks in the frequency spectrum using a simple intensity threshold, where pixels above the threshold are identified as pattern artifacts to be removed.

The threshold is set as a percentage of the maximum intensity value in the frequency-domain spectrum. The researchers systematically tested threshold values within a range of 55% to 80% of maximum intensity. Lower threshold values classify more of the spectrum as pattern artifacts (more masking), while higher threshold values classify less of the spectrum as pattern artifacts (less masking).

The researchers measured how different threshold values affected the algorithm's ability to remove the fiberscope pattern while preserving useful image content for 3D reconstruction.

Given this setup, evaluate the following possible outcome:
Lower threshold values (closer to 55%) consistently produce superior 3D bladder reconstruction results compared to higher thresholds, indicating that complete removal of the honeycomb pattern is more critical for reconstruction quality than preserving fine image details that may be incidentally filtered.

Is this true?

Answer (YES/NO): NO